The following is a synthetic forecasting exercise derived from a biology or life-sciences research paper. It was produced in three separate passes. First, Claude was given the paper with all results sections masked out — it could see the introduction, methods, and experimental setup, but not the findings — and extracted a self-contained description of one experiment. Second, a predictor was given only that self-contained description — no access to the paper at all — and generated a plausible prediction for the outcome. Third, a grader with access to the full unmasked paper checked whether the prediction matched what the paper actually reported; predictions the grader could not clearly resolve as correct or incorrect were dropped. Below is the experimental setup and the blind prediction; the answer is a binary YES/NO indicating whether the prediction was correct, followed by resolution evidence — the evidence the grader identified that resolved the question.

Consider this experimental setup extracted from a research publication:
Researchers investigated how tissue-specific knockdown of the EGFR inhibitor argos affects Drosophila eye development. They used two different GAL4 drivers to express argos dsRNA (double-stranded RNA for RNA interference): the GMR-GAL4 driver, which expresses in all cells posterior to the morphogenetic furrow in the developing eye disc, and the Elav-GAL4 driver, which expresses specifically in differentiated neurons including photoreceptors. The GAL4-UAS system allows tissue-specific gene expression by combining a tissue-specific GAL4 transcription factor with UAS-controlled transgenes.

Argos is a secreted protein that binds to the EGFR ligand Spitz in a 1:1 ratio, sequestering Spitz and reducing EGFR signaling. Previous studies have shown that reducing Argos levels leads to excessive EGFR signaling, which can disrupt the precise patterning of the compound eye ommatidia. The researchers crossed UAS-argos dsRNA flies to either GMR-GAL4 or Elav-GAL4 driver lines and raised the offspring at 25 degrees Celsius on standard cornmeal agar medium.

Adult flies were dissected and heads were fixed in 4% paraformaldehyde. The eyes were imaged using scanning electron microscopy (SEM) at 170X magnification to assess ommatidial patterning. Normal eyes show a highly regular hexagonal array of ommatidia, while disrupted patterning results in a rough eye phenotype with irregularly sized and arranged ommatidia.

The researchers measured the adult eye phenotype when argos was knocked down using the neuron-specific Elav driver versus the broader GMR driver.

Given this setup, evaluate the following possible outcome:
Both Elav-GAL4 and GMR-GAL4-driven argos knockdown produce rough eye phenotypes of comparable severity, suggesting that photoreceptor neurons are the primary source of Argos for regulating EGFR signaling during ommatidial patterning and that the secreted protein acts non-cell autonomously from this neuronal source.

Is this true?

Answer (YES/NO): NO